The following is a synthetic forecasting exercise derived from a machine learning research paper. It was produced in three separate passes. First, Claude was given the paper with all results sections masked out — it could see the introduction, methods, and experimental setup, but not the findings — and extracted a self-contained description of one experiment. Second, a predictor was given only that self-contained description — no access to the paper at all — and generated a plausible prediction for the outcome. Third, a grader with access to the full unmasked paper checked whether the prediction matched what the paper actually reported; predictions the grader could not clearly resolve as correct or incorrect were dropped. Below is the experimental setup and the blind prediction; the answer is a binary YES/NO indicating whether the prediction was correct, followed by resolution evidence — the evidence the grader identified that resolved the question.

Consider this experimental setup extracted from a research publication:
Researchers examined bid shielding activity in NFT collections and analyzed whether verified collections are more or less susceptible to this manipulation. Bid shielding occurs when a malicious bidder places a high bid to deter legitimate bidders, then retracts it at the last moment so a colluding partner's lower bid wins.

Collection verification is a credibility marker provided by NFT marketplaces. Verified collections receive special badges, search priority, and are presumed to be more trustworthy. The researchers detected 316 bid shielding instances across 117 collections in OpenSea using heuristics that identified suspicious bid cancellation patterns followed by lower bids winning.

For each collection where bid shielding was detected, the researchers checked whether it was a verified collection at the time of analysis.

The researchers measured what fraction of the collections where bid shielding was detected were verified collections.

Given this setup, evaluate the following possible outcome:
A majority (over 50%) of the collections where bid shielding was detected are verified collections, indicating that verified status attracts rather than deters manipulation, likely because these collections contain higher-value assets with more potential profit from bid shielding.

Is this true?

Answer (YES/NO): YES